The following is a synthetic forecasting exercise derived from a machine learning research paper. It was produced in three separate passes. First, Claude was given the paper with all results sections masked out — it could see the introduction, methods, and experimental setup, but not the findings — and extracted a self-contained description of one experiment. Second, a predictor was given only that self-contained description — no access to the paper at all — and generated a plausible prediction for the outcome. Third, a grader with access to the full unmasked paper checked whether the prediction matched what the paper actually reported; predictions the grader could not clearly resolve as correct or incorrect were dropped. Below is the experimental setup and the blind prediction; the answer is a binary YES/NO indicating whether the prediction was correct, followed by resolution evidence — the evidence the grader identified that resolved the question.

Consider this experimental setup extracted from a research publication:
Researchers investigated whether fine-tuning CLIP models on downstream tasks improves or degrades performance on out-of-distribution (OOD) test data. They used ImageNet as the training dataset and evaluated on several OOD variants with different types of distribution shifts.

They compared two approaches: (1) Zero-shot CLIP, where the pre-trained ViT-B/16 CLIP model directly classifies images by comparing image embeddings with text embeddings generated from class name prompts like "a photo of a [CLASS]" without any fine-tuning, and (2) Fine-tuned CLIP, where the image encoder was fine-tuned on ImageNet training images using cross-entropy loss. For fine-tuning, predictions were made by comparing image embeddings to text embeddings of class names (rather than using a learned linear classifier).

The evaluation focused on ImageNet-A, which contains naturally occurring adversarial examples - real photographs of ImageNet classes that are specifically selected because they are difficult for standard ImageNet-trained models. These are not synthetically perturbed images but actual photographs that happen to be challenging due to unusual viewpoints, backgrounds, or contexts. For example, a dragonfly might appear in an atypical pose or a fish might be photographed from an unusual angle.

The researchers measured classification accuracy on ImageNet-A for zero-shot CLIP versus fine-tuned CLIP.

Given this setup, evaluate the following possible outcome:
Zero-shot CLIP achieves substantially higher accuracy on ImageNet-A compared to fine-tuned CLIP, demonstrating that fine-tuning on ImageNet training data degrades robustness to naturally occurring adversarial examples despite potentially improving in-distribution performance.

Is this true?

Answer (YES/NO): NO